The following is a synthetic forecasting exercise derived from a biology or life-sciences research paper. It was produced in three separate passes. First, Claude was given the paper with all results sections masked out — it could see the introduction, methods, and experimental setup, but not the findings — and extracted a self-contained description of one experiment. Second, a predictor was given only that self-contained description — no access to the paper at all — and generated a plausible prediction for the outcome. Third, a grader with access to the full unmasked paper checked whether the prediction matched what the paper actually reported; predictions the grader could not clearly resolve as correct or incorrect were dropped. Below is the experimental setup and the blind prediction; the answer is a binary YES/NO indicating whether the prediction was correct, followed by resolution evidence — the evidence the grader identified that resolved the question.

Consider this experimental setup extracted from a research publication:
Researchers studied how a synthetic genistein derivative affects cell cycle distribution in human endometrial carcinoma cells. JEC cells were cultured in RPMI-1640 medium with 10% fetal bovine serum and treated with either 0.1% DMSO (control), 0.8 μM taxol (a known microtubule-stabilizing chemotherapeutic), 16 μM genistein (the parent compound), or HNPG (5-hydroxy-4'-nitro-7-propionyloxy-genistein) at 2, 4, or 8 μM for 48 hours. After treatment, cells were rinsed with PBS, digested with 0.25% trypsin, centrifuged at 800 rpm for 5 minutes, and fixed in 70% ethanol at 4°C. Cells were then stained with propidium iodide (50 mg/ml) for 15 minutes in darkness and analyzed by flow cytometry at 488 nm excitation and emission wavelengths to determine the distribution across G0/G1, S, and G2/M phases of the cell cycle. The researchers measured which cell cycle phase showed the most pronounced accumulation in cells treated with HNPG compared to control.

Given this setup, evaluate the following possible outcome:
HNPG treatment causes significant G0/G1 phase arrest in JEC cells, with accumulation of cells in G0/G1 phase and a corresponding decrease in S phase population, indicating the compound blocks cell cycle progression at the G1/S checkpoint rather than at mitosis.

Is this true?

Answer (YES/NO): YES